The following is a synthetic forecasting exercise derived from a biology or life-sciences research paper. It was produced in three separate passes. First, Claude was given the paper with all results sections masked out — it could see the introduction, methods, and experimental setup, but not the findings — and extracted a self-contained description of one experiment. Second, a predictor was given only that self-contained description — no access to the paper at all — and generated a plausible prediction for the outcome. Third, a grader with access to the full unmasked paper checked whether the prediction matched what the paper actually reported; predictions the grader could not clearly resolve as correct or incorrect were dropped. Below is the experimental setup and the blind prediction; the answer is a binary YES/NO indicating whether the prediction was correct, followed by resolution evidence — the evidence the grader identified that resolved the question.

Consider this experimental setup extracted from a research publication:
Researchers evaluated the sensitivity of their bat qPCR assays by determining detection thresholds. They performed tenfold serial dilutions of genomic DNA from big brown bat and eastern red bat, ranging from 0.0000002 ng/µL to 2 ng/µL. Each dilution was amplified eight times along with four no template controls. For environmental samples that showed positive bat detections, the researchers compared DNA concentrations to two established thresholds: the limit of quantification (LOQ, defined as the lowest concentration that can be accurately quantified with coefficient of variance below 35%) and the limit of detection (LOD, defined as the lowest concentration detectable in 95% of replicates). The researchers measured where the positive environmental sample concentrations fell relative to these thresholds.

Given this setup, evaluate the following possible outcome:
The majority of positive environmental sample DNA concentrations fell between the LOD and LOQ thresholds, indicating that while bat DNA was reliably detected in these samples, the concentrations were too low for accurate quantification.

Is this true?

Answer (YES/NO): NO